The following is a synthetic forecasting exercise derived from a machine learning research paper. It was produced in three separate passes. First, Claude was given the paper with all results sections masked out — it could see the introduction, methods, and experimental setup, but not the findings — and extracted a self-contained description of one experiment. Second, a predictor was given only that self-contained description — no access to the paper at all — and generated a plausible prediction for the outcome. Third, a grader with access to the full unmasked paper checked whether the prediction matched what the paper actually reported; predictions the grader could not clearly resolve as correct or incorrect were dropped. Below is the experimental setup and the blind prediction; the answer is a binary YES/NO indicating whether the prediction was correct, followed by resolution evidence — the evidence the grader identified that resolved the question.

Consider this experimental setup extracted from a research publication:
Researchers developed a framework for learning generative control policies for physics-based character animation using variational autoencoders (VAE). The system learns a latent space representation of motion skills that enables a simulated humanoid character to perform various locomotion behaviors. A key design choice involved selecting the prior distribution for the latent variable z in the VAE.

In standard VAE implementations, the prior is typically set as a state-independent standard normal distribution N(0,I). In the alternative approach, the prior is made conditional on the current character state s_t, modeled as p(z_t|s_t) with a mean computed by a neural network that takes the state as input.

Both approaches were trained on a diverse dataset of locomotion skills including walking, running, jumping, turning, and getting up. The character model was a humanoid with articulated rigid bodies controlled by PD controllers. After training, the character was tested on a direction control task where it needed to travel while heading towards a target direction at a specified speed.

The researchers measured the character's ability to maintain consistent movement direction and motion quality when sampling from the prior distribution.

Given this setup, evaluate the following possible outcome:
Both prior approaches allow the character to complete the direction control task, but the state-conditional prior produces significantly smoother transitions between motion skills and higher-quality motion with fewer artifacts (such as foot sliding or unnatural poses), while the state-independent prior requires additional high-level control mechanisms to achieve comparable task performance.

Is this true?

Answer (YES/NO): NO